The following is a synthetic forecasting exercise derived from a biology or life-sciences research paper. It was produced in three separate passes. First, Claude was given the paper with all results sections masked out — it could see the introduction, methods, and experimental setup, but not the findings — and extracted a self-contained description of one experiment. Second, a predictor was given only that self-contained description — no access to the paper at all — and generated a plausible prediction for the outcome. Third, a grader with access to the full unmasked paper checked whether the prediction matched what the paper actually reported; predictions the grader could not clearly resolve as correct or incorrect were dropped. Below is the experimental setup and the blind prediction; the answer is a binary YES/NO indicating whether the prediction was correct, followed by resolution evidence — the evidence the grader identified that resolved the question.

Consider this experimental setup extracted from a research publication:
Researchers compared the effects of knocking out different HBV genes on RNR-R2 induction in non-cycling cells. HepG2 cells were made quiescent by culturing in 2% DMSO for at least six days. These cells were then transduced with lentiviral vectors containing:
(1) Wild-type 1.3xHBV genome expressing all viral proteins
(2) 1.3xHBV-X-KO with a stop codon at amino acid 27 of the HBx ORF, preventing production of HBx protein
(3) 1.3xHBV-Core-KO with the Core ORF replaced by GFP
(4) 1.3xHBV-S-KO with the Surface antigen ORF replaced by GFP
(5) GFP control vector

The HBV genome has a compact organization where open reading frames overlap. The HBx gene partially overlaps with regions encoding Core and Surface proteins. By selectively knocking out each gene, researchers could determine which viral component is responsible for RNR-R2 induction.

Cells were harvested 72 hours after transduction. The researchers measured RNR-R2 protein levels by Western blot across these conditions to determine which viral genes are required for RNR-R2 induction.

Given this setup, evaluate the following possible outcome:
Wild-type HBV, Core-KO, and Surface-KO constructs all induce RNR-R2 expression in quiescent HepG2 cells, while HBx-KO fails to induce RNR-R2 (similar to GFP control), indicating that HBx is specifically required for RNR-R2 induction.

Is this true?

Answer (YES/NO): NO